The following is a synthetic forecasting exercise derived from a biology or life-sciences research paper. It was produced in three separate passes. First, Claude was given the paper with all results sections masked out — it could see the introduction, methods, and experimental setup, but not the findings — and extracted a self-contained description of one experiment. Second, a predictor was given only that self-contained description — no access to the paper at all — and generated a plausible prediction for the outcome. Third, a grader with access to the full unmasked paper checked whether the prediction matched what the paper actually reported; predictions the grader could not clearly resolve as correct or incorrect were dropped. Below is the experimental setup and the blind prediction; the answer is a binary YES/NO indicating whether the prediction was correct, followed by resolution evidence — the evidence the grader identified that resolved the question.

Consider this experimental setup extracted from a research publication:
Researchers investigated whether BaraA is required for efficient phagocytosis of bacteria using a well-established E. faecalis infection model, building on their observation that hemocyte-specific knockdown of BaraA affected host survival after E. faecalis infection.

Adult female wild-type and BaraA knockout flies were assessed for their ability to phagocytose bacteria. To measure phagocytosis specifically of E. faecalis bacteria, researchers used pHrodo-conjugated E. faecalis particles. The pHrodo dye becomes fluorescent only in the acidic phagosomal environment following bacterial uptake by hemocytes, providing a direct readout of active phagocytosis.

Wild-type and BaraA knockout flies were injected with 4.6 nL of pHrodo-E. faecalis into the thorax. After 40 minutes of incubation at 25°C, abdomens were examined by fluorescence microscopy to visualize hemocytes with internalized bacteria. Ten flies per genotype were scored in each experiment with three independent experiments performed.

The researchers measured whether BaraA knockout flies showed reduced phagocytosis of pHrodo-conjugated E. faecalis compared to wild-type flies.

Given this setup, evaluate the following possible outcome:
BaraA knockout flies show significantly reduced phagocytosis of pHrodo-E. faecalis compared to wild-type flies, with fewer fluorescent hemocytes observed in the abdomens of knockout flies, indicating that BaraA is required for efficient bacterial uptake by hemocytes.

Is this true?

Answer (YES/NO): NO